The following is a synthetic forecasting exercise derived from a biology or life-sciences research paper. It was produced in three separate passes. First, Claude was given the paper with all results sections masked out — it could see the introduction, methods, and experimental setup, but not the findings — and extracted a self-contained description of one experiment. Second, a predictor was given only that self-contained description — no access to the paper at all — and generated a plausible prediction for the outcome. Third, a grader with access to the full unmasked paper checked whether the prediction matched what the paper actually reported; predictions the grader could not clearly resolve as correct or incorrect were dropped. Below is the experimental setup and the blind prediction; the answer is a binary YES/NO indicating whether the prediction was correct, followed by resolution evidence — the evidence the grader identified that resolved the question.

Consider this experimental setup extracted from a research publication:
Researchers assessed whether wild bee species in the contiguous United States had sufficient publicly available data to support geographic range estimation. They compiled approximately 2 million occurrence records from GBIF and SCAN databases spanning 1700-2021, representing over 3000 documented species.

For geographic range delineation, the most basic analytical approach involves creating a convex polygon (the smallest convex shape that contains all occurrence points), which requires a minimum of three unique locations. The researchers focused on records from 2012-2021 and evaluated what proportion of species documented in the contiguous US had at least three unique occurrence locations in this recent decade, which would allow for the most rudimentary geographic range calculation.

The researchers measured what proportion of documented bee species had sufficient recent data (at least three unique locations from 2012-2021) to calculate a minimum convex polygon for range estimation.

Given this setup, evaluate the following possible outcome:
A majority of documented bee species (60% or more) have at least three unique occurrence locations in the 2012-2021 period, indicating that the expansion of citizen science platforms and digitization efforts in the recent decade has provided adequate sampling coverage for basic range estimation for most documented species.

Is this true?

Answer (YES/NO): NO